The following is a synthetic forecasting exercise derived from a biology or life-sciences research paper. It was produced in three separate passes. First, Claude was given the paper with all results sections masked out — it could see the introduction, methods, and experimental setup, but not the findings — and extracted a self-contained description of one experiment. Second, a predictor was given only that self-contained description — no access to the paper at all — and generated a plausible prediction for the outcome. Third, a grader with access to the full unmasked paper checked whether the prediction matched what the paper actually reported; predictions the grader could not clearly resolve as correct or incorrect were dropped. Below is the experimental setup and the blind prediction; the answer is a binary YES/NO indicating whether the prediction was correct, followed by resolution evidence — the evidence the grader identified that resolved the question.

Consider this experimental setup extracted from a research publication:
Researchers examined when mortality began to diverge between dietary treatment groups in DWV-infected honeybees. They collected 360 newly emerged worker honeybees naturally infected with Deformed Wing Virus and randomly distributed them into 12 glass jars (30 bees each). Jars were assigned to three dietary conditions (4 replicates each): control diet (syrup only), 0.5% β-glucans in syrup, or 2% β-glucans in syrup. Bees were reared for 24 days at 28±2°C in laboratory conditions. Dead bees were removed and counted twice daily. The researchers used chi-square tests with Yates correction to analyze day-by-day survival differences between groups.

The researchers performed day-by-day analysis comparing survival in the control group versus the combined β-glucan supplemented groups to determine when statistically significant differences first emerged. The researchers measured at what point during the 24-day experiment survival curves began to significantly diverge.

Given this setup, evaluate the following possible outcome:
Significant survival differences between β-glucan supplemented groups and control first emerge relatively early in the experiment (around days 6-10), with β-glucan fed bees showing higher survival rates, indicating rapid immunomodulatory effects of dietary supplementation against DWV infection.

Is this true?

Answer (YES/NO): NO